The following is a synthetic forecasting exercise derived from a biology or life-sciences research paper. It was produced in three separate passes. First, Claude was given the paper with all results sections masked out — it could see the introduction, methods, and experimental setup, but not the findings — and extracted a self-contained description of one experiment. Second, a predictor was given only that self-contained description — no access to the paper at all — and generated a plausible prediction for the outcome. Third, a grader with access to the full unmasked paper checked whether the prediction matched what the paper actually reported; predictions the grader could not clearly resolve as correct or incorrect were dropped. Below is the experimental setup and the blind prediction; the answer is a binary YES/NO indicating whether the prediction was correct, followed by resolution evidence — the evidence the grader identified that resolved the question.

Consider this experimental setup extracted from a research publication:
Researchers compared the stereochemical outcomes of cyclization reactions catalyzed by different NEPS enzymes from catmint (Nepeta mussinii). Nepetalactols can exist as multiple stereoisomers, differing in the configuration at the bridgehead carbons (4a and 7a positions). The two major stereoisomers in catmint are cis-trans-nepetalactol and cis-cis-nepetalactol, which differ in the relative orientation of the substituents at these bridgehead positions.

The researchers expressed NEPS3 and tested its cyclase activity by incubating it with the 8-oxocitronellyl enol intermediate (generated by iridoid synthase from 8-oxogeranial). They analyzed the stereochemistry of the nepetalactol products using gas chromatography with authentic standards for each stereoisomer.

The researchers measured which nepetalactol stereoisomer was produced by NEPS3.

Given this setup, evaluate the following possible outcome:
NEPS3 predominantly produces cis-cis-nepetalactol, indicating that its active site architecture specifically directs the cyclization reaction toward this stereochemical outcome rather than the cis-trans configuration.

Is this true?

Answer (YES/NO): YES